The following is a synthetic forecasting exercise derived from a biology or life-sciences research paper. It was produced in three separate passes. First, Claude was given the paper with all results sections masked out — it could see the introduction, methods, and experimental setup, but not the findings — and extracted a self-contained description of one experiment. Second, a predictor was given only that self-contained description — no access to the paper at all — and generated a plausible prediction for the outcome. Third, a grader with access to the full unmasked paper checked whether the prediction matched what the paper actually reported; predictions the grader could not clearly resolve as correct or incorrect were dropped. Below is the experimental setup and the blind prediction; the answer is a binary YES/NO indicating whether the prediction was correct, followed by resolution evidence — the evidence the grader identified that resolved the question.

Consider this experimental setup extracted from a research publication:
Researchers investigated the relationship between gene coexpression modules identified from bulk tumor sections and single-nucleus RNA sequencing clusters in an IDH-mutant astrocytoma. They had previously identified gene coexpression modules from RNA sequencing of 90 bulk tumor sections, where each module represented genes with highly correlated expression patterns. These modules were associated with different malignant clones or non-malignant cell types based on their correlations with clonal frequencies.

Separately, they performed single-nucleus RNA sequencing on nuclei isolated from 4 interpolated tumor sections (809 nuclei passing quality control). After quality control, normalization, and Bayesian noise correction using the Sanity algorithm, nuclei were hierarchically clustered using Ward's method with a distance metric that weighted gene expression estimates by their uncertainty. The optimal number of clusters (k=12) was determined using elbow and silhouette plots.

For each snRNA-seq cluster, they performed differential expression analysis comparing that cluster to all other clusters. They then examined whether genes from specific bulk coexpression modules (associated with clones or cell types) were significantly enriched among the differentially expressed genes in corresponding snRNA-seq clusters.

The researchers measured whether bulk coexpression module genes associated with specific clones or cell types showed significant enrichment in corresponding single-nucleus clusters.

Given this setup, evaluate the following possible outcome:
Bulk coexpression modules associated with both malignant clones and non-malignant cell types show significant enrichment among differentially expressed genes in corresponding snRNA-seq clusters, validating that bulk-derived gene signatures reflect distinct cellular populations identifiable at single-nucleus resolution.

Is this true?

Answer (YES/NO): YES